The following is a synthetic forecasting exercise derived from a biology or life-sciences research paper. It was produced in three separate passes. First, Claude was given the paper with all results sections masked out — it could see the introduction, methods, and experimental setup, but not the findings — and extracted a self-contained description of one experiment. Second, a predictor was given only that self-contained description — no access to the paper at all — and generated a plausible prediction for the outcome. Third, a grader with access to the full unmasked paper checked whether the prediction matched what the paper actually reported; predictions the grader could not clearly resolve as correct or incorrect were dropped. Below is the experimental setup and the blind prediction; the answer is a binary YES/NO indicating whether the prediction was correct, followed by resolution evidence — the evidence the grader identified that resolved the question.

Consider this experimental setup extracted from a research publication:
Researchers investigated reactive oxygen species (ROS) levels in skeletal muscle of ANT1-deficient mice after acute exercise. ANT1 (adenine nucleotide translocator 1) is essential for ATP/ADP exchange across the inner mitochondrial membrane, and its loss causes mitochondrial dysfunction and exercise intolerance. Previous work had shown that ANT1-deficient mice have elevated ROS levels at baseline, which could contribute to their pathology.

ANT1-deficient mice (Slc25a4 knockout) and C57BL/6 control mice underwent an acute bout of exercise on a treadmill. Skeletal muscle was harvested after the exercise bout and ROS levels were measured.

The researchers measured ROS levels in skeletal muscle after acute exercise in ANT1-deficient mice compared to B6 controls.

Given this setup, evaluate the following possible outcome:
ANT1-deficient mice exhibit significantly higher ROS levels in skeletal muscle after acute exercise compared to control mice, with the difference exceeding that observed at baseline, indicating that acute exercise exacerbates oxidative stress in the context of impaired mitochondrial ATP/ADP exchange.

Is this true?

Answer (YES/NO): NO